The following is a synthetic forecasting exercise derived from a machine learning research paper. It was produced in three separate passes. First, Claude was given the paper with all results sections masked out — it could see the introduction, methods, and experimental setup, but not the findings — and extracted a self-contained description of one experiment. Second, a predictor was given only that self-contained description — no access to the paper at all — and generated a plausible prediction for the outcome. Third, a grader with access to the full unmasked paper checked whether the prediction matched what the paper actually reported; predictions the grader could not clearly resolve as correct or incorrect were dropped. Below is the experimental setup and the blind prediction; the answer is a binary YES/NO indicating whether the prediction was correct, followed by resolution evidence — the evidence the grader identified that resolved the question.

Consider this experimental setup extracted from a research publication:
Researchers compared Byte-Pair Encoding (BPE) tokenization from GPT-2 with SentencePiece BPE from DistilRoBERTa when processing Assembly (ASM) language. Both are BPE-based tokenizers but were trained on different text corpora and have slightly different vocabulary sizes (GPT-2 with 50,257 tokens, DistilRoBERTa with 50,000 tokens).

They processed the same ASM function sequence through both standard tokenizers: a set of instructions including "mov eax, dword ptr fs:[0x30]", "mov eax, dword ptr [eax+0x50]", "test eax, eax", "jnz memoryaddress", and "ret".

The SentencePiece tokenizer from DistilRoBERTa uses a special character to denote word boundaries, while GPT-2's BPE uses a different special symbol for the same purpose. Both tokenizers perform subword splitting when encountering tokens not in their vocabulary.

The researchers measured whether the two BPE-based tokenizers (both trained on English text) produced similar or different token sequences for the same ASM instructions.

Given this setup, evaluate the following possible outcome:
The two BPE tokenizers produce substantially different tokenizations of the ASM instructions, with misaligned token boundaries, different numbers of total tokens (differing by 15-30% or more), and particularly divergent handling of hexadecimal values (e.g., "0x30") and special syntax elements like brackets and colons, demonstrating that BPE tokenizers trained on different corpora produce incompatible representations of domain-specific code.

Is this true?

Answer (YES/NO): NO